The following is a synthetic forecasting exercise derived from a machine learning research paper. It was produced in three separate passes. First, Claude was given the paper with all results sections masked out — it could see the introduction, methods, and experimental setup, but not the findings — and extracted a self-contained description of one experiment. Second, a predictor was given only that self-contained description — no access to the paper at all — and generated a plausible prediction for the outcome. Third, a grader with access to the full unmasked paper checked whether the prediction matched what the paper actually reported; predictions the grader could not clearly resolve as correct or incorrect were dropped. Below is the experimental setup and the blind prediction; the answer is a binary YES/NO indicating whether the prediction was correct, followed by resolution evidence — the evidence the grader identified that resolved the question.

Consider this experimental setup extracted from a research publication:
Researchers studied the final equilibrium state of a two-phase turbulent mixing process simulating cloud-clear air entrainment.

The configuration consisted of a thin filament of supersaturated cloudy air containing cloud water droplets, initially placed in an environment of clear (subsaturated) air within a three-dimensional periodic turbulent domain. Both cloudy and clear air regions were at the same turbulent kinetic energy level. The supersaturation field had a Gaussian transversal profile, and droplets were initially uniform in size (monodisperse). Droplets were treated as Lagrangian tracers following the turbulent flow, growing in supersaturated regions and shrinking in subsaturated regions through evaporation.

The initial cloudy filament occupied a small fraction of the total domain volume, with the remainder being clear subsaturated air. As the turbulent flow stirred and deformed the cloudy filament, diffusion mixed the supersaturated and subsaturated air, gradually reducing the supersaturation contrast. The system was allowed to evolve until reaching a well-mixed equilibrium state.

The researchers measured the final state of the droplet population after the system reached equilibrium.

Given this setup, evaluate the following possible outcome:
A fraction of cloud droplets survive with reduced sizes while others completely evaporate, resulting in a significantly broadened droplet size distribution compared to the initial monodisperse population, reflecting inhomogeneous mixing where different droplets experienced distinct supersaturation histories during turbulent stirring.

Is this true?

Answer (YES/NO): NO